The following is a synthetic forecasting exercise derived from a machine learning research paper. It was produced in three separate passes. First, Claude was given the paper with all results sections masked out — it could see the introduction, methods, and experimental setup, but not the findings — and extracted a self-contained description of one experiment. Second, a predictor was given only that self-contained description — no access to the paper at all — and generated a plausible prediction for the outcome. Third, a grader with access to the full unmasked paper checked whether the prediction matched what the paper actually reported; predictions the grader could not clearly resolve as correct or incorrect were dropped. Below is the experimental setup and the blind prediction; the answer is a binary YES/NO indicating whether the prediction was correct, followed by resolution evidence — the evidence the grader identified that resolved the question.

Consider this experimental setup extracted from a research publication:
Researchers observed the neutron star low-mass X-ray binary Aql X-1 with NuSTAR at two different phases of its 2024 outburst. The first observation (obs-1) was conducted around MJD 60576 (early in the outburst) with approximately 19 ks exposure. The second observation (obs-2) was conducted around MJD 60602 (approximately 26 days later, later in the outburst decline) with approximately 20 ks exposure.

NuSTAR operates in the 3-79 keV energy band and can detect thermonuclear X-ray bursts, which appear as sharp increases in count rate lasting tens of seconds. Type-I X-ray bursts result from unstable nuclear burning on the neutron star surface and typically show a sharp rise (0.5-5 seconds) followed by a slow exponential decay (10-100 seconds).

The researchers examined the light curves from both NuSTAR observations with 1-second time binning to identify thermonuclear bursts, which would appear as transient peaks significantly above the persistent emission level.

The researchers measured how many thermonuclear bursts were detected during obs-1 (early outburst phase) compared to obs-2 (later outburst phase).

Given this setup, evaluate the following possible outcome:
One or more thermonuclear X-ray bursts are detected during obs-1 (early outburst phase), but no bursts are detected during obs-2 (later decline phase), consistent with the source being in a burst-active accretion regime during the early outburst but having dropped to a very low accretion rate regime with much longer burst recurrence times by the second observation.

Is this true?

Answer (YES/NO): YES